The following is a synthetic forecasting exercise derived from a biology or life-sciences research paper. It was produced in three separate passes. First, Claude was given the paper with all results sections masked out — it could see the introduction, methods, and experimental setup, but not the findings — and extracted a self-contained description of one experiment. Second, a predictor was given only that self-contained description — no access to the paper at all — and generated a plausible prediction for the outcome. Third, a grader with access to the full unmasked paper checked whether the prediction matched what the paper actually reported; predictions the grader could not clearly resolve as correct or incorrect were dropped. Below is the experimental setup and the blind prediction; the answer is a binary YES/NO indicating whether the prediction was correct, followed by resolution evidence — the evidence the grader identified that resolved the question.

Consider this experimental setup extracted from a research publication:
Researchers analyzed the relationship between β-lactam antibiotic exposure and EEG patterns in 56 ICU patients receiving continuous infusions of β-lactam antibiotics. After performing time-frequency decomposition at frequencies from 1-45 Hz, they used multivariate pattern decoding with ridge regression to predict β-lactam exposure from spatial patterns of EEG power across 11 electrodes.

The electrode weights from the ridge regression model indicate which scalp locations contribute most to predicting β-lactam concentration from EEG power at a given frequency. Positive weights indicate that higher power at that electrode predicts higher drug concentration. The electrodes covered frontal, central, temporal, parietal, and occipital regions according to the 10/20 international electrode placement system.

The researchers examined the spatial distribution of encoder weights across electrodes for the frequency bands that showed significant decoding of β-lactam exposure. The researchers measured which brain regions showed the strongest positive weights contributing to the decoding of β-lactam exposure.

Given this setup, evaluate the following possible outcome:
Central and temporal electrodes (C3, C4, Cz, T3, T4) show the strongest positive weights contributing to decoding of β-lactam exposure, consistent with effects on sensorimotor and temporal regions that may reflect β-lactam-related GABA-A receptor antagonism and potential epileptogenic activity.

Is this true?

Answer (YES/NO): NO